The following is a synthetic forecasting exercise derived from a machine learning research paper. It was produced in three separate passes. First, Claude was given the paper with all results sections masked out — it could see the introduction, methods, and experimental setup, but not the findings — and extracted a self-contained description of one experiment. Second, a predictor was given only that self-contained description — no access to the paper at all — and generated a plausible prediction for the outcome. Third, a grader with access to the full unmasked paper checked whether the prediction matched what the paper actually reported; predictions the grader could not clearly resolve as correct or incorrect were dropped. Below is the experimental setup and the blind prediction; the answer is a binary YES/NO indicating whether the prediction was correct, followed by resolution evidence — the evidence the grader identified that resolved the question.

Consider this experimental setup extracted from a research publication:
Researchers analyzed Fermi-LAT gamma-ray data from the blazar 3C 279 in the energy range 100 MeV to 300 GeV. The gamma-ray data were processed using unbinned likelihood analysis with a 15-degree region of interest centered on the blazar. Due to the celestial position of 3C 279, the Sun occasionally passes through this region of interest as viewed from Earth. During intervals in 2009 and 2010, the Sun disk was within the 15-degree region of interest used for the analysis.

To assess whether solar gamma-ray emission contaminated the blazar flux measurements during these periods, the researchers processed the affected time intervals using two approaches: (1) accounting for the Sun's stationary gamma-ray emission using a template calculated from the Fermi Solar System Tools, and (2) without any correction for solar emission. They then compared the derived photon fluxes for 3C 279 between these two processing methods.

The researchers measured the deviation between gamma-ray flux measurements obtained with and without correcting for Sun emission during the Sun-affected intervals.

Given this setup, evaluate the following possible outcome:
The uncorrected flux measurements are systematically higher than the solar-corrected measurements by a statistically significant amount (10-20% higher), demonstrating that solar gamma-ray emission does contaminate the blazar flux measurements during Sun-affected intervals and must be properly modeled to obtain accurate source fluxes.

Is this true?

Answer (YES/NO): NO